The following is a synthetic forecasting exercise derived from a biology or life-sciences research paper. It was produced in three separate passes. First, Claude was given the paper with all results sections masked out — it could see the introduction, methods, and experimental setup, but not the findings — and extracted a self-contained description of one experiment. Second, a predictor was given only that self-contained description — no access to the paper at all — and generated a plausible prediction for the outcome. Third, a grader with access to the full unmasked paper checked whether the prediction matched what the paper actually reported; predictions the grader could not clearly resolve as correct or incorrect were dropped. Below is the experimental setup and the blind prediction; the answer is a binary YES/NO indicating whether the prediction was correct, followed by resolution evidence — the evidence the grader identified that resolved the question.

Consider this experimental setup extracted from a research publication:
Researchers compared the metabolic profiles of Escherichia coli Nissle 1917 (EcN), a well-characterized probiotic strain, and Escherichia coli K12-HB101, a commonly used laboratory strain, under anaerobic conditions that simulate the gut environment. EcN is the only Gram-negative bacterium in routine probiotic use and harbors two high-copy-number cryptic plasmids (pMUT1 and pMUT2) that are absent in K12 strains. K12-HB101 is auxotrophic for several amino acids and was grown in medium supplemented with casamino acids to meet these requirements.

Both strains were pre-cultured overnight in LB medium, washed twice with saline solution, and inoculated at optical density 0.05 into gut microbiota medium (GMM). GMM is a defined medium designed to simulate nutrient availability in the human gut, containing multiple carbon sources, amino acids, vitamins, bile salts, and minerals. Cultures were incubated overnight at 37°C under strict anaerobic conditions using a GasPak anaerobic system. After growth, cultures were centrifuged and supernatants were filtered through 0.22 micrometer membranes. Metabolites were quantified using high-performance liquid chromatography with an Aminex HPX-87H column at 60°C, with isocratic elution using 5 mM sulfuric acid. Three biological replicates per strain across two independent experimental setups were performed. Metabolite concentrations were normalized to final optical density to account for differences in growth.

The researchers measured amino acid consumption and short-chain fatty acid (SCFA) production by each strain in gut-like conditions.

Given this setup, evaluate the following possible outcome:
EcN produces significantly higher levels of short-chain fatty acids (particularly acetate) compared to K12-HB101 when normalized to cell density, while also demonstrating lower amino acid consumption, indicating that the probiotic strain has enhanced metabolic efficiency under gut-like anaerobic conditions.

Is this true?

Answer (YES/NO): NO